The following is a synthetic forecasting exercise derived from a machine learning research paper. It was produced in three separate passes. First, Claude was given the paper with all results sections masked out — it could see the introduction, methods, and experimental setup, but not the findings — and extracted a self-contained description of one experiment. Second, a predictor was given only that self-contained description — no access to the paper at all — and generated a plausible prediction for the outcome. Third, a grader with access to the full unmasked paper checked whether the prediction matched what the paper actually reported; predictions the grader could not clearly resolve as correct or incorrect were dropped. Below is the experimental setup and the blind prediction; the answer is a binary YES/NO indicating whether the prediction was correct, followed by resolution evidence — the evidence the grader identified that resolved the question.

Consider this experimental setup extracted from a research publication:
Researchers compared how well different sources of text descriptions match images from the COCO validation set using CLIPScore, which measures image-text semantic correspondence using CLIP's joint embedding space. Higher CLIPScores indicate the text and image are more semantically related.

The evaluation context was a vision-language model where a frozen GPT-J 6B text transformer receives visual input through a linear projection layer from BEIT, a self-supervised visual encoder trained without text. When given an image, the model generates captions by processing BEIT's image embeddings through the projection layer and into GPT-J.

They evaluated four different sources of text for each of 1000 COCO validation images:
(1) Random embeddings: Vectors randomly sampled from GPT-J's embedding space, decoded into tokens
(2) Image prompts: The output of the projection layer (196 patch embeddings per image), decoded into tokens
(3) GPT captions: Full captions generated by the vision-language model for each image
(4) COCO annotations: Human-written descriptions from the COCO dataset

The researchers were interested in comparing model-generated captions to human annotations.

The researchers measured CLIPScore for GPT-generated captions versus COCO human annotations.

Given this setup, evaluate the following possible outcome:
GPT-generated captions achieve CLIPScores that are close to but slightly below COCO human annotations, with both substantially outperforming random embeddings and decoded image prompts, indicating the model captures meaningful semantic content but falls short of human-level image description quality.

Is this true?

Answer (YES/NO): NO